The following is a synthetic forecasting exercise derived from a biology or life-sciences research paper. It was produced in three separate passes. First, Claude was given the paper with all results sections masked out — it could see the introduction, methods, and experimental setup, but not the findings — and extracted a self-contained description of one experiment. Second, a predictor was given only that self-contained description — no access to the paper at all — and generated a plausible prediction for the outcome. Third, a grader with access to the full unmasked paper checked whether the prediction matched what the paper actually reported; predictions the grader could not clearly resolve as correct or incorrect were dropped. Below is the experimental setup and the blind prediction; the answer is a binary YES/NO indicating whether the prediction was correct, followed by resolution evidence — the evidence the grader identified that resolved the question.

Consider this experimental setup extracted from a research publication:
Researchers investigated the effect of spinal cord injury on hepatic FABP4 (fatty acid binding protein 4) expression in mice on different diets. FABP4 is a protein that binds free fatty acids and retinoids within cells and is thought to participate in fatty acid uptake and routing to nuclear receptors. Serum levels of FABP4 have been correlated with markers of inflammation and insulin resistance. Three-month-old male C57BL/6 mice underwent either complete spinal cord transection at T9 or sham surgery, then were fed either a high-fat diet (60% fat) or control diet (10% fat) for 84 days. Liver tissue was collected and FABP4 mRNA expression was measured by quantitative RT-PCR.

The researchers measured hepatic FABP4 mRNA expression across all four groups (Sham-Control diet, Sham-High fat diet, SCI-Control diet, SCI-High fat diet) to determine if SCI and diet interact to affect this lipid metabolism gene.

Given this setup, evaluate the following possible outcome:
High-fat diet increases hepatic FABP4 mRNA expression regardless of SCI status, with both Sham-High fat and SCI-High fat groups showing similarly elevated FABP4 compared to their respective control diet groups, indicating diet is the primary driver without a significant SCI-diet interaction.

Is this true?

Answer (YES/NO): NO